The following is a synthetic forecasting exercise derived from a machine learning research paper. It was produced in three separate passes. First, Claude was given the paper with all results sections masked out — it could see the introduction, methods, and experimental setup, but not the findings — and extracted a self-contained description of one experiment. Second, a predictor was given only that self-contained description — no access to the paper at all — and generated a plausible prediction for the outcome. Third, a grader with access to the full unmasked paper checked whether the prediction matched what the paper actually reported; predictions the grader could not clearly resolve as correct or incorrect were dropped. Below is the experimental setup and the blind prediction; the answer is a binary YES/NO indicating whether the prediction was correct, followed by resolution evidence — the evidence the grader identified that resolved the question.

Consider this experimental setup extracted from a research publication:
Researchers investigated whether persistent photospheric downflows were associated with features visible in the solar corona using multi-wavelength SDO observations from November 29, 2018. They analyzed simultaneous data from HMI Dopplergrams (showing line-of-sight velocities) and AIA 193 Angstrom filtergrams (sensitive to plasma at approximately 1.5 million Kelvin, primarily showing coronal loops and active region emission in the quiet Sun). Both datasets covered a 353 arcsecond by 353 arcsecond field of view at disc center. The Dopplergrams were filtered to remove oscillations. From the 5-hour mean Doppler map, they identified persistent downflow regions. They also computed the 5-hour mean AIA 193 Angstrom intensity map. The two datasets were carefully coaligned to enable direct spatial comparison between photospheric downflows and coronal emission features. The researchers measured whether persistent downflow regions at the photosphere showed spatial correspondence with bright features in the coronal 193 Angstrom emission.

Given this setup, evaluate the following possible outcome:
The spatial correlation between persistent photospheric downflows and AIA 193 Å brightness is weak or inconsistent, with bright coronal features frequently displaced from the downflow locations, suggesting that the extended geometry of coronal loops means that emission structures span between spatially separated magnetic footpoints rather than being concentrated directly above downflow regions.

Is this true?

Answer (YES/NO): NO